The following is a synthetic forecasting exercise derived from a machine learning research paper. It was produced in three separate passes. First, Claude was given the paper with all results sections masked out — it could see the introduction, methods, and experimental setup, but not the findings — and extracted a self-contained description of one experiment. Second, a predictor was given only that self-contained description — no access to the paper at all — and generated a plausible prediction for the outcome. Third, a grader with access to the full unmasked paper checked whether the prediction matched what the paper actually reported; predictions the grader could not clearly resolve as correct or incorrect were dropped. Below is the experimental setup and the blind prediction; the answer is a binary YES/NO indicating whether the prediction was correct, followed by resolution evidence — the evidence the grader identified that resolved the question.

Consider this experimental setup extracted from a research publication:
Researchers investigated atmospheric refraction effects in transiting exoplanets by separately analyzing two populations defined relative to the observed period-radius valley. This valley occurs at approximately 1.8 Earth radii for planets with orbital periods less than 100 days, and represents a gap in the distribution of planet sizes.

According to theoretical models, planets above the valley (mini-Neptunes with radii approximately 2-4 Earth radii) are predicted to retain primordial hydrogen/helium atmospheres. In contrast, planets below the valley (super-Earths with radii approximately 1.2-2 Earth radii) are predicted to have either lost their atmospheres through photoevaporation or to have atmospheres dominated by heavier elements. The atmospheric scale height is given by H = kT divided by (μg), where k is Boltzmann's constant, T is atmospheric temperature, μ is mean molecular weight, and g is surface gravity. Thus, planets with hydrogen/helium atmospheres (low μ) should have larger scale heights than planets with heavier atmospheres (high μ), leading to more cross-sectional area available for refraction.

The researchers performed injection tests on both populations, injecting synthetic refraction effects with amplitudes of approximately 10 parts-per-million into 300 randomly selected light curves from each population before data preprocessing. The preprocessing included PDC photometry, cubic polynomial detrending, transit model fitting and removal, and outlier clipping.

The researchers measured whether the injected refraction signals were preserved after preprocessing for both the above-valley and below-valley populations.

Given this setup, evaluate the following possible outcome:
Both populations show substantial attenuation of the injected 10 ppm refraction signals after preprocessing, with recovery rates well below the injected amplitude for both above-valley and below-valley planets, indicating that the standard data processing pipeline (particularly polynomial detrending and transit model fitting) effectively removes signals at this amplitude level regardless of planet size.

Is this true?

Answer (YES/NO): NO